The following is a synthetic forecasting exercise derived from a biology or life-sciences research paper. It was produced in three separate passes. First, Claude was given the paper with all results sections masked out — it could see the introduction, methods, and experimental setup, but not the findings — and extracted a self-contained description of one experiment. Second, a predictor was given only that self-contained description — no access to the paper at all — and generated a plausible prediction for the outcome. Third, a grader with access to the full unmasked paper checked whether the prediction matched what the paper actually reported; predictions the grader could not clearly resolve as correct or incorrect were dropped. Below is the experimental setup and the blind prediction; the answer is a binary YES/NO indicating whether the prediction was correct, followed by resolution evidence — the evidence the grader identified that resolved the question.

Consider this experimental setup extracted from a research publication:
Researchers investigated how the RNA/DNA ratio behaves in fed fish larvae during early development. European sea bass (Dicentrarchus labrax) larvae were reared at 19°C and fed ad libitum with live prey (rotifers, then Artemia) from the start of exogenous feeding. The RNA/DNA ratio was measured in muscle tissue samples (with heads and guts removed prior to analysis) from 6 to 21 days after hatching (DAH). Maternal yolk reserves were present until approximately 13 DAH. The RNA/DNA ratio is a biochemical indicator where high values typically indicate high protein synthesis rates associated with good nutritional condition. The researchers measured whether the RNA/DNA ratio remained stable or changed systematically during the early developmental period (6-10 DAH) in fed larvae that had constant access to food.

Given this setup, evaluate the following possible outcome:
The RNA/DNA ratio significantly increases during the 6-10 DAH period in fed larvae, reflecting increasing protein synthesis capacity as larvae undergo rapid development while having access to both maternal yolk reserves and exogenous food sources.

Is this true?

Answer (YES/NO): NO